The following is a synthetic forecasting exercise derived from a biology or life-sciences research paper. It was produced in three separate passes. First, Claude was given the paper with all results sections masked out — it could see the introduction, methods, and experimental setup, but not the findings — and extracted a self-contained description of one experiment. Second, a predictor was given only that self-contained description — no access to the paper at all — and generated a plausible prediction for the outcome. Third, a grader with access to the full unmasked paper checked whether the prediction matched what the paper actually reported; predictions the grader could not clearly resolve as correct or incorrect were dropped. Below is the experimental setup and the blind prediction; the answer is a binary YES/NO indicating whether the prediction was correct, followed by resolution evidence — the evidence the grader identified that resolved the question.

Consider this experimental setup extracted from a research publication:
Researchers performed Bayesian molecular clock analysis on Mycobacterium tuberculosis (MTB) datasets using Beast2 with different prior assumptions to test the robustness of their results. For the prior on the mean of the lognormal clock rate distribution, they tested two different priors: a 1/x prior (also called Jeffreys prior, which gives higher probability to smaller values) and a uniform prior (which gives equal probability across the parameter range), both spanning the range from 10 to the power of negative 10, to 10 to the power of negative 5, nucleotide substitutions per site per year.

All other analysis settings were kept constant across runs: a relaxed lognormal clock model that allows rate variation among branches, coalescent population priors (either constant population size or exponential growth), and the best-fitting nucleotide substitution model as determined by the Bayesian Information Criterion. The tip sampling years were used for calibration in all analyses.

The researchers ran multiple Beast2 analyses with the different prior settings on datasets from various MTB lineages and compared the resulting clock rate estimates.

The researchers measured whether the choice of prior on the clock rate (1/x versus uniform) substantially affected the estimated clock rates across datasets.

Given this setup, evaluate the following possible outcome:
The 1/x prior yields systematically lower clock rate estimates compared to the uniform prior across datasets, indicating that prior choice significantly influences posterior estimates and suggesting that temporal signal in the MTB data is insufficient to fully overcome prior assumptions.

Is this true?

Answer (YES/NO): NO